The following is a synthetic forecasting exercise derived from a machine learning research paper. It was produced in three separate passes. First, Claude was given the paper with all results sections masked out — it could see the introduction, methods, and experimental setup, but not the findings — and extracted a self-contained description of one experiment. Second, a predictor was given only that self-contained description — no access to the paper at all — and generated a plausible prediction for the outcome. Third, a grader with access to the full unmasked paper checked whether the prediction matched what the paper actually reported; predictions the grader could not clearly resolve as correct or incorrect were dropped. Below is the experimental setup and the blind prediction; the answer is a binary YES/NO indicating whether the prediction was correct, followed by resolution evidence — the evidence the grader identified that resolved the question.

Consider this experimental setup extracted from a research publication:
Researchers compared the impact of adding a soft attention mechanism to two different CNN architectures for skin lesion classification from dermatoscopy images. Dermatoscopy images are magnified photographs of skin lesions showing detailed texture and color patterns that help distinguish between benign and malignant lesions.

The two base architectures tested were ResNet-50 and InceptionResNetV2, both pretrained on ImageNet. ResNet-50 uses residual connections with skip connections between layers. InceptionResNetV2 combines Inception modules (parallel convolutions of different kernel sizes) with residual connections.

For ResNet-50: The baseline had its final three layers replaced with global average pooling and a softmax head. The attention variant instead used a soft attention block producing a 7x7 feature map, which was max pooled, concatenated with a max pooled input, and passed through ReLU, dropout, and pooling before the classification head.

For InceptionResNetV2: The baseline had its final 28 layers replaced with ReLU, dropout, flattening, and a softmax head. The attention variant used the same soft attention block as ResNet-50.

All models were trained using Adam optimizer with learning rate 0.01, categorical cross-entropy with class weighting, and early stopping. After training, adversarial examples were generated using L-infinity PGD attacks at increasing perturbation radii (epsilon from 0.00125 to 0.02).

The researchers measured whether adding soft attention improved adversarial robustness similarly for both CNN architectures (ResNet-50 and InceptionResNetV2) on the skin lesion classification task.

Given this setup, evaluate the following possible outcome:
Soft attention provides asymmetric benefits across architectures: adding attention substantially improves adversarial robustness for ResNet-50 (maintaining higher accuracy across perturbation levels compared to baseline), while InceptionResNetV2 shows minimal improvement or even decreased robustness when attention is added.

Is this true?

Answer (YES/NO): YES